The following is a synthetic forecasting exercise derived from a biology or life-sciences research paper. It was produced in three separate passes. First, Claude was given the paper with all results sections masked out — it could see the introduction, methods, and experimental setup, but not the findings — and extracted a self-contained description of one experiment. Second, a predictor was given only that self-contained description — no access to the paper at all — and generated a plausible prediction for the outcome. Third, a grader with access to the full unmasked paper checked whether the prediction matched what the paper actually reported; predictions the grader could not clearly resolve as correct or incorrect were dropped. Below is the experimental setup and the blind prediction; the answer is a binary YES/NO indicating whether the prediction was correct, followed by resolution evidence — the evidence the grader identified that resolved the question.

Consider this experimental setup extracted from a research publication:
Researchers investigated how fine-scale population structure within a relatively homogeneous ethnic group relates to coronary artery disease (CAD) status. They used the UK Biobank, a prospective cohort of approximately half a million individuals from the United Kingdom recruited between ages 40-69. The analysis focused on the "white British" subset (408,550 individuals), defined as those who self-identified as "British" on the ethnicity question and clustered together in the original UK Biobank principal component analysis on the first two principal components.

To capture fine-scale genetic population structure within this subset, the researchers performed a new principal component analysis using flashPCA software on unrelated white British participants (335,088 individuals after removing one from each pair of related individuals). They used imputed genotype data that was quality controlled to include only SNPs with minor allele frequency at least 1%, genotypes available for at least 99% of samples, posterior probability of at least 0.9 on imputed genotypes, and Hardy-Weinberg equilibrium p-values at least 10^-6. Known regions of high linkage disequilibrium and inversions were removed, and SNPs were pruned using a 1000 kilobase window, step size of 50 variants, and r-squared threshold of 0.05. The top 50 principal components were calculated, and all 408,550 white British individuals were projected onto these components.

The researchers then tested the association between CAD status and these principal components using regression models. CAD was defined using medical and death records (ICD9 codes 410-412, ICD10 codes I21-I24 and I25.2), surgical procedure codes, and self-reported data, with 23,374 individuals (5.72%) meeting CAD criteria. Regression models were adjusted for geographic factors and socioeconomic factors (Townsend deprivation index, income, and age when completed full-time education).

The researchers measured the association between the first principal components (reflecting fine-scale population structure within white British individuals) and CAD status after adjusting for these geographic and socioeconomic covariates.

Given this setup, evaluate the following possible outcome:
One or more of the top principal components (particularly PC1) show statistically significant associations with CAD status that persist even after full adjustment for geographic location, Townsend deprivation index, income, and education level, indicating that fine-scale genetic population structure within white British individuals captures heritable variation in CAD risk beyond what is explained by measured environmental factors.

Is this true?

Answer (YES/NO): NO